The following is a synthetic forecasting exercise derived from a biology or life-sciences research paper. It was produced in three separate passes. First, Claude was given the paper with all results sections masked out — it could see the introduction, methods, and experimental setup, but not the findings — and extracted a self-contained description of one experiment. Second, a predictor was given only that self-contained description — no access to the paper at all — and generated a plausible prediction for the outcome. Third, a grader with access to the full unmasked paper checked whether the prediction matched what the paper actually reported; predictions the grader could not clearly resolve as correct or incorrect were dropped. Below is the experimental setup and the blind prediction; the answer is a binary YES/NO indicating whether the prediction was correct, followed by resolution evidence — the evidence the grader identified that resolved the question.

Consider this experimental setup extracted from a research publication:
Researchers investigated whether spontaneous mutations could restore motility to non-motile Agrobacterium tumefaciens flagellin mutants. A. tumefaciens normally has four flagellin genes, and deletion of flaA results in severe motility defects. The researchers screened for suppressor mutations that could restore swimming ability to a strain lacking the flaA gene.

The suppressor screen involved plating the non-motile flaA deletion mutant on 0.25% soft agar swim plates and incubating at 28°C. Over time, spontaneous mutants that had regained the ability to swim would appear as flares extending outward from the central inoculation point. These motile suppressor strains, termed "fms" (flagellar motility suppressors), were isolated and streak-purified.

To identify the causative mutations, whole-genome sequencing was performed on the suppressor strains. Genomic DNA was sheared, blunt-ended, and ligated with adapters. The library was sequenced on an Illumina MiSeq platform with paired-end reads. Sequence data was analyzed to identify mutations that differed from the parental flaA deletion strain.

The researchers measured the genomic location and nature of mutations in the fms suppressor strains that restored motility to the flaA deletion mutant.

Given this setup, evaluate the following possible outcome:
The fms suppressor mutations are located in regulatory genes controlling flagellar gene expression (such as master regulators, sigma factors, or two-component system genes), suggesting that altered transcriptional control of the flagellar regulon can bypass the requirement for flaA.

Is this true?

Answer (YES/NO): YES